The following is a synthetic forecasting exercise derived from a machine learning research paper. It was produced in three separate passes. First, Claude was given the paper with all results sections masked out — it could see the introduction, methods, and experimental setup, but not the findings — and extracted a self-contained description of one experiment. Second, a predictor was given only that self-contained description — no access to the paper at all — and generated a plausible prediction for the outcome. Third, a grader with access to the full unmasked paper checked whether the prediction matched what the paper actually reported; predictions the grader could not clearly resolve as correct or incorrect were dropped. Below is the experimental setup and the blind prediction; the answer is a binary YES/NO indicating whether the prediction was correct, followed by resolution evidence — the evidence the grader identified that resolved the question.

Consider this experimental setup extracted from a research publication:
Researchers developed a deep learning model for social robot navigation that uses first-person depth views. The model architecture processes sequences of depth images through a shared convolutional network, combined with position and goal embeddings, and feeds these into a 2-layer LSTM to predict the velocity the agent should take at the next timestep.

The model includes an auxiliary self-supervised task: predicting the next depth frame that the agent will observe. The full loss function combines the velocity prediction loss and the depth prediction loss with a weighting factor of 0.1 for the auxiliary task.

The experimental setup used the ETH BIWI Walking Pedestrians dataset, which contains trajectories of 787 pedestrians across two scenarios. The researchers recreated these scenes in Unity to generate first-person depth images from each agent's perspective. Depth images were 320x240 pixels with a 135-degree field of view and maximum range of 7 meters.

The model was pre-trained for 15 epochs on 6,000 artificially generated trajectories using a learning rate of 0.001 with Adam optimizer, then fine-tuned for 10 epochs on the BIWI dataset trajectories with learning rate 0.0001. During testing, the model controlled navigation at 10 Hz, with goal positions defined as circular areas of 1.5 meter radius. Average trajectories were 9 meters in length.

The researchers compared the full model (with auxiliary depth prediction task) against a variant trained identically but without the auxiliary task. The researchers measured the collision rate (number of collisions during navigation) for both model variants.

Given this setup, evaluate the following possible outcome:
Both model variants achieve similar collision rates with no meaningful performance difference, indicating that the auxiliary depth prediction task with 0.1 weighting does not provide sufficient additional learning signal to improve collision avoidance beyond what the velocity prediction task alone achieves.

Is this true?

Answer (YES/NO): NO